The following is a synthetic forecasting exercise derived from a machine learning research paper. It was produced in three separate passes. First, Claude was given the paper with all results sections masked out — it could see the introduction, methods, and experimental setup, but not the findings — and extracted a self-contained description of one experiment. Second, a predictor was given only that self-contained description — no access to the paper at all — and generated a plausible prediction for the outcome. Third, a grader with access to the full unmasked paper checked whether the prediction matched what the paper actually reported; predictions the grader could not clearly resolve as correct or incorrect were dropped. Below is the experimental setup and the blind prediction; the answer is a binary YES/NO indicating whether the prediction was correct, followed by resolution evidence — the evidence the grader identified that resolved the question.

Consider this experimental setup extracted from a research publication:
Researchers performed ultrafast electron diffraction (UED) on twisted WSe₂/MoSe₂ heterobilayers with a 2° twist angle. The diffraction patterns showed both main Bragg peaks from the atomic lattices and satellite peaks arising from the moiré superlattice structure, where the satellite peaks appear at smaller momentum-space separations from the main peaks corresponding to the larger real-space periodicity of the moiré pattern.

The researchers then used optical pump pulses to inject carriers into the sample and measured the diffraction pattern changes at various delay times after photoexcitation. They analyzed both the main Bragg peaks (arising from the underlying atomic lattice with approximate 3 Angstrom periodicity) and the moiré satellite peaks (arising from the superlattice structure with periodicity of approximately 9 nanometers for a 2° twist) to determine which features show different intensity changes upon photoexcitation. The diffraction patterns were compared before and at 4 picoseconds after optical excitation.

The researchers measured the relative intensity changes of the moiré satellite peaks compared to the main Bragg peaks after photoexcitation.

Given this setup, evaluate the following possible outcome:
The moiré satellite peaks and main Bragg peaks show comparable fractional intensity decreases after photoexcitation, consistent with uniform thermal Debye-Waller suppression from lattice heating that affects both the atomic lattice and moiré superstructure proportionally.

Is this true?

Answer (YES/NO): NO